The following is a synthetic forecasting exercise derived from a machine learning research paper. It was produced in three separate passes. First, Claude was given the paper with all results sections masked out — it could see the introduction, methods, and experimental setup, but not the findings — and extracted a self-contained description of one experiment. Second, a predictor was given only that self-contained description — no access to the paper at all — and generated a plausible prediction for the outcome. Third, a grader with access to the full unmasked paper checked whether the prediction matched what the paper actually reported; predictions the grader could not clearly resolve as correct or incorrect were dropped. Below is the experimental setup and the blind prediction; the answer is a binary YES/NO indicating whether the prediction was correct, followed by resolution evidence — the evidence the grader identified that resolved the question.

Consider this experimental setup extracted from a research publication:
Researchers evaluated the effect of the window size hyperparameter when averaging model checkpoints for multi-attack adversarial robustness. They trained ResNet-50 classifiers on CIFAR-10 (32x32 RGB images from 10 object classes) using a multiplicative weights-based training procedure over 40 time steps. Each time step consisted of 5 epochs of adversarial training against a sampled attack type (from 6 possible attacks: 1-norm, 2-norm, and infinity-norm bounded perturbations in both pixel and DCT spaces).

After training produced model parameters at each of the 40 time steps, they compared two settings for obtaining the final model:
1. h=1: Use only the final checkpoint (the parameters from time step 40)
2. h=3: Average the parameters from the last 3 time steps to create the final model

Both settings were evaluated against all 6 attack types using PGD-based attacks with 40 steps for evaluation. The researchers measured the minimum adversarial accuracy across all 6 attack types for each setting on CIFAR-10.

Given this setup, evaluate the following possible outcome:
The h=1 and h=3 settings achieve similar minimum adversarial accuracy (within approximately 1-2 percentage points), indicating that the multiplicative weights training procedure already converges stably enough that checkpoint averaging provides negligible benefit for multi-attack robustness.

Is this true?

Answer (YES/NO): NO